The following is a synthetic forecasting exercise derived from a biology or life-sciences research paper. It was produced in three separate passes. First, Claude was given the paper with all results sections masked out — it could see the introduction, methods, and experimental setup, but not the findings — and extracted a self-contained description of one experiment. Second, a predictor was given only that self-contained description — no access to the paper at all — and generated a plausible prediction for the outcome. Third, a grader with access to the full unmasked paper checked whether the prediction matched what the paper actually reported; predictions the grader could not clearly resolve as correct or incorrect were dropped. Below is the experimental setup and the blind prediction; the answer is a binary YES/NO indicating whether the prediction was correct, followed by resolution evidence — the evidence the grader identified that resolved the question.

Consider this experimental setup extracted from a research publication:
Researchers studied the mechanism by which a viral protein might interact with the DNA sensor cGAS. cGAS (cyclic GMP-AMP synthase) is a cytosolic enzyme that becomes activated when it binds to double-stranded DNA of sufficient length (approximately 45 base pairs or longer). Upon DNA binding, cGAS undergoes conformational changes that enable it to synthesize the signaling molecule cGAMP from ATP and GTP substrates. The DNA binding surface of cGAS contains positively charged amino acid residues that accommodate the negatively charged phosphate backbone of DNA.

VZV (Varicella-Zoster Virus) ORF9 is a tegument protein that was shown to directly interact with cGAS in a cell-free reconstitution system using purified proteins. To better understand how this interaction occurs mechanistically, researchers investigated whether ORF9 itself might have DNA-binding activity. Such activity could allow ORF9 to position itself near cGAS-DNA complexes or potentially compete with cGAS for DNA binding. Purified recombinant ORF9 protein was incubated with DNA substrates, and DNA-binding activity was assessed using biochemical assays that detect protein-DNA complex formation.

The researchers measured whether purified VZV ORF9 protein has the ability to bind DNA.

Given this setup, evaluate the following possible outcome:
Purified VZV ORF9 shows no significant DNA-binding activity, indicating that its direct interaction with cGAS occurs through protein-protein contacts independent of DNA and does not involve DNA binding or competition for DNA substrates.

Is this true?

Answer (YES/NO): NO